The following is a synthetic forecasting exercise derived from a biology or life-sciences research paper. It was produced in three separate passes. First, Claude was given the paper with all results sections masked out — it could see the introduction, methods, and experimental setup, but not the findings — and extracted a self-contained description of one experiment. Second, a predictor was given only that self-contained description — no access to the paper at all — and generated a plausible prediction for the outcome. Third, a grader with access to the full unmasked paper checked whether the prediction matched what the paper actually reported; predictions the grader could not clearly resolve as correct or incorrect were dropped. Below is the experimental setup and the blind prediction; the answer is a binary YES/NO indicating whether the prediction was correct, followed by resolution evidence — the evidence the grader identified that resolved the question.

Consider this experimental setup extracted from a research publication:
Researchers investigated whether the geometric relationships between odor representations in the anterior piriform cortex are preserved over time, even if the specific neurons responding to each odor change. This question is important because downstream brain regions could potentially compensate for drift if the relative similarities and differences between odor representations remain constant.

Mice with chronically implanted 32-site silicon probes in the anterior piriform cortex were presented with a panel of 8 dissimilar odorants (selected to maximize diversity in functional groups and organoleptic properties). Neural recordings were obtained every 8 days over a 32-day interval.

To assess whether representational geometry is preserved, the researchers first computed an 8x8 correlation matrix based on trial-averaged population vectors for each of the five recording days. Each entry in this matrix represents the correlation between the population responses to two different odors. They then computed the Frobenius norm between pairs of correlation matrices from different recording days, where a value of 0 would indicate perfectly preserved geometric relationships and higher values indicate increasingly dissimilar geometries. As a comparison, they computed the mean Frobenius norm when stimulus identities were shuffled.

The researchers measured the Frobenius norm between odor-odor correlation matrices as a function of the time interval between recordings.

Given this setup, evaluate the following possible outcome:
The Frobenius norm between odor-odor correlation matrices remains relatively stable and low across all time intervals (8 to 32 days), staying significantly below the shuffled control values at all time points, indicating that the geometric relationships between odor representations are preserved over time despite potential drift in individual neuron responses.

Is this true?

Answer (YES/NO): NO